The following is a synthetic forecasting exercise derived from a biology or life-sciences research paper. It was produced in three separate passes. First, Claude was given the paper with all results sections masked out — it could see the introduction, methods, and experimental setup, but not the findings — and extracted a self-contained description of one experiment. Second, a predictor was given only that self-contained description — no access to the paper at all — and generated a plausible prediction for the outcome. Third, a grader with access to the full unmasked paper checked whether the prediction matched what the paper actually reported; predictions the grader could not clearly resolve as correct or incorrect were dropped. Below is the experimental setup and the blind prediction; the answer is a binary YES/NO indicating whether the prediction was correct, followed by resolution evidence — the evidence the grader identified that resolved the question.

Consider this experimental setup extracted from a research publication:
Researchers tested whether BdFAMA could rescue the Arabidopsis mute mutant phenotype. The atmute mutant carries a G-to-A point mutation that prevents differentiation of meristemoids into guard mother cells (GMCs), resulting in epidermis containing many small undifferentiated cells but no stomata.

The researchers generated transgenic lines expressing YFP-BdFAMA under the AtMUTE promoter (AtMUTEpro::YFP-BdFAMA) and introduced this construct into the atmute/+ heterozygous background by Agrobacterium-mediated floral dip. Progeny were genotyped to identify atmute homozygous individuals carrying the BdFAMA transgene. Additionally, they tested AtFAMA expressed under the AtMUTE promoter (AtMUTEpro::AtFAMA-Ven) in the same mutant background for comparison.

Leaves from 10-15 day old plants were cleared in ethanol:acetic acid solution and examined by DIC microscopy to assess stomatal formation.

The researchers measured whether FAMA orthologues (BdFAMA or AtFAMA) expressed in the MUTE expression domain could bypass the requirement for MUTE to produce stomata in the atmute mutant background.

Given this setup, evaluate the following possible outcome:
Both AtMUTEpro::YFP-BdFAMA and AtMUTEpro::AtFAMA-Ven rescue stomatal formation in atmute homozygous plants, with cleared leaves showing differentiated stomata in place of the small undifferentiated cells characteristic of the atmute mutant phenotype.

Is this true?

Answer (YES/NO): YES